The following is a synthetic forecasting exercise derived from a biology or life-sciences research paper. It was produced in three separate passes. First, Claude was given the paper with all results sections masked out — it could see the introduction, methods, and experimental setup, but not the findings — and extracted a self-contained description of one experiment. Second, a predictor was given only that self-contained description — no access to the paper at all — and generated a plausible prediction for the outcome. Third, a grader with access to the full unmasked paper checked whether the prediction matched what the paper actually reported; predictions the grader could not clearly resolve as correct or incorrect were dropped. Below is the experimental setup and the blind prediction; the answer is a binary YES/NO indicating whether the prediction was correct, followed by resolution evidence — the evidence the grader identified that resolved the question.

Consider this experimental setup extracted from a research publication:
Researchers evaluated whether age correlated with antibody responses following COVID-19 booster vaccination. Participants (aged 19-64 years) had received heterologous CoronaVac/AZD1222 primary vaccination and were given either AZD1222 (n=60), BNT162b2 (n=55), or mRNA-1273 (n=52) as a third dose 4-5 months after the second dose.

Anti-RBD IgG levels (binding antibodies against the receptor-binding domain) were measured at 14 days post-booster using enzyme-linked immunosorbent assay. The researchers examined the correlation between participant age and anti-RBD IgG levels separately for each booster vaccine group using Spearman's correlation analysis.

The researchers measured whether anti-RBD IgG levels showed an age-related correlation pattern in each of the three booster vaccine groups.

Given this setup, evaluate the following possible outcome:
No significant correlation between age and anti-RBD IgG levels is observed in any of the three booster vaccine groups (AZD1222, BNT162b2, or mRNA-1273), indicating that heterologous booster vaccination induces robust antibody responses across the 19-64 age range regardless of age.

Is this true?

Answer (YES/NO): YES